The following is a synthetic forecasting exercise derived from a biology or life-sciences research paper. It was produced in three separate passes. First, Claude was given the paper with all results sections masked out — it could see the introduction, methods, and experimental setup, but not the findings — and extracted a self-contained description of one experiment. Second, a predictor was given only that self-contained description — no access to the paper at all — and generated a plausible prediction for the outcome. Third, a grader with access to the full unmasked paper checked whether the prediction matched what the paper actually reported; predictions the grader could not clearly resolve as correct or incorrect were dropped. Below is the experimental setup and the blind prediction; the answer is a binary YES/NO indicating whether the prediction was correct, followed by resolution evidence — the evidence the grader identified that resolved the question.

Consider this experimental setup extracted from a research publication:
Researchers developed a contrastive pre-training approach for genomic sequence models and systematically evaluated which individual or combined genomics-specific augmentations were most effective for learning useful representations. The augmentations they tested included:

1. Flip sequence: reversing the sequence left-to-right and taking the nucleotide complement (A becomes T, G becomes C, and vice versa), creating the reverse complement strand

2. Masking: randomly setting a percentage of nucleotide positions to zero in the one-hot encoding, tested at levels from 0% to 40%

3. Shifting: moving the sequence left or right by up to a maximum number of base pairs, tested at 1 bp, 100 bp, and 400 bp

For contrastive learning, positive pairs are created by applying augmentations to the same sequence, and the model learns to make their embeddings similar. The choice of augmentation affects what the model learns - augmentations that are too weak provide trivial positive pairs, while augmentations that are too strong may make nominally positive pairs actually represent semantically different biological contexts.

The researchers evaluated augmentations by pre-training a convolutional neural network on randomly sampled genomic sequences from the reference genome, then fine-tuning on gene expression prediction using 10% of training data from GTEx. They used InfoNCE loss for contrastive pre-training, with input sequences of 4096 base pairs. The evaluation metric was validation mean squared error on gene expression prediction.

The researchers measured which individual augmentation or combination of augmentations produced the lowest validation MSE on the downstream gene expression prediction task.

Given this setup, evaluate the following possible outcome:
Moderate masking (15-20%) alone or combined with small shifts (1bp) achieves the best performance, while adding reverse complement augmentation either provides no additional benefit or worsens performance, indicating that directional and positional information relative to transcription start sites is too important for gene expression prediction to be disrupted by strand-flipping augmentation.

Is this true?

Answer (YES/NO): NO